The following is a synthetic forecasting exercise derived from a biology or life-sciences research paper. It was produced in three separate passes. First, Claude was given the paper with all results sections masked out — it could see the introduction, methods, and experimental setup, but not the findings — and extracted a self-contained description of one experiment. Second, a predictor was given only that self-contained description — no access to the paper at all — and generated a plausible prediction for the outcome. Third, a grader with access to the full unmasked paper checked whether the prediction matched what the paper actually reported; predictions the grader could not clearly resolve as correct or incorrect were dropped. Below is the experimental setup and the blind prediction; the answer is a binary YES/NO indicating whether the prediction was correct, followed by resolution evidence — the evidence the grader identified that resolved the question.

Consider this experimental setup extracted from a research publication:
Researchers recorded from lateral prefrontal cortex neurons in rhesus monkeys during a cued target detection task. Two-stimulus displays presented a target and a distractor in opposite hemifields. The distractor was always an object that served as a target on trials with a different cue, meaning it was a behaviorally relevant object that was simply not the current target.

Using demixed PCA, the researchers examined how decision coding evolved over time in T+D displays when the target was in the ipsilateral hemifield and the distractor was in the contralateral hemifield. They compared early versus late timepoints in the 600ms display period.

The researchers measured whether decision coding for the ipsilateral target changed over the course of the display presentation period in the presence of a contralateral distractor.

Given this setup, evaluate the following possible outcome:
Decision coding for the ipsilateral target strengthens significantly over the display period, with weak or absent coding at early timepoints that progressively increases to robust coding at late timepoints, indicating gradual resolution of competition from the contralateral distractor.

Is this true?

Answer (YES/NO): NO